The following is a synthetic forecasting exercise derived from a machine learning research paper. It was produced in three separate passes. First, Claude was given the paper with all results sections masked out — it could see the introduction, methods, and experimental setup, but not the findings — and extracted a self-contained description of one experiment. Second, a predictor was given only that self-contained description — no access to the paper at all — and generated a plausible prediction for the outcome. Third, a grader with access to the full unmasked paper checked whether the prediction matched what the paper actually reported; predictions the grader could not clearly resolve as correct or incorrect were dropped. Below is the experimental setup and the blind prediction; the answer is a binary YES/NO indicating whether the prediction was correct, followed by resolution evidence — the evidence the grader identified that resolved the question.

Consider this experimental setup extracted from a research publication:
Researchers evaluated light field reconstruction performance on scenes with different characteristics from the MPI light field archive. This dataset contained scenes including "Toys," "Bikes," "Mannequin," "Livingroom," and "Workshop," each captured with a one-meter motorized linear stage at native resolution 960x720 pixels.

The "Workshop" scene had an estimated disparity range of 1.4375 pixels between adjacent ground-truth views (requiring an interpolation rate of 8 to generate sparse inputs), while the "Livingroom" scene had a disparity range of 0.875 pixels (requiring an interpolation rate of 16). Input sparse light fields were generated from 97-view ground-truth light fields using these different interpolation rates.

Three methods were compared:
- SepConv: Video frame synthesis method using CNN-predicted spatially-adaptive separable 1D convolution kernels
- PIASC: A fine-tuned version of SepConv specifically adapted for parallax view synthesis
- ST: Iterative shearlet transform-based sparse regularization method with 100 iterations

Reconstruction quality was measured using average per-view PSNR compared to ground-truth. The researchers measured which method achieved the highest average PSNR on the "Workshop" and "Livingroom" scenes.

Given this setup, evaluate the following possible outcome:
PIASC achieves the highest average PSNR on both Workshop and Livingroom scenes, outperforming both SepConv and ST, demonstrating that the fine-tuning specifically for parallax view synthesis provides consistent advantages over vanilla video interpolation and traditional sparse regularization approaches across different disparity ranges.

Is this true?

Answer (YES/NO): YES